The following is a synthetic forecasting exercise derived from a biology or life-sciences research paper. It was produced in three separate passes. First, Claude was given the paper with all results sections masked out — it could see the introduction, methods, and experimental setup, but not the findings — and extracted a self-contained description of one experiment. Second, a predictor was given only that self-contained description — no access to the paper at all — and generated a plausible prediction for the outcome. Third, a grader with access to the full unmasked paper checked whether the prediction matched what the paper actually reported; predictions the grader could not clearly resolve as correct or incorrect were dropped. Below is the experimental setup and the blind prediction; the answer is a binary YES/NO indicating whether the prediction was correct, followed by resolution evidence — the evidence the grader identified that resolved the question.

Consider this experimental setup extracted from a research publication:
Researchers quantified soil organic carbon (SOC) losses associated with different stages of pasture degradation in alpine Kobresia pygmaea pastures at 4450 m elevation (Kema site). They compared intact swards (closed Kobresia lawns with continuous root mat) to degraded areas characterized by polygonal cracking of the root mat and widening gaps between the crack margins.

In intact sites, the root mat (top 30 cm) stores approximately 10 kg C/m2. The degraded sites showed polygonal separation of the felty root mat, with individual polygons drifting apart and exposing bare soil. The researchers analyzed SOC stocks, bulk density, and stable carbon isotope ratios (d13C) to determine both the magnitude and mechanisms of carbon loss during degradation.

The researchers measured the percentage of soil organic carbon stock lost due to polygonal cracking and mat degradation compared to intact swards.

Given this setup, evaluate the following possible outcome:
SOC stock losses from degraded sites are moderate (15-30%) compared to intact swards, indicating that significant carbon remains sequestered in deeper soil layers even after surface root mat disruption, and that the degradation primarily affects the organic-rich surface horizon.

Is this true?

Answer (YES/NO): NO